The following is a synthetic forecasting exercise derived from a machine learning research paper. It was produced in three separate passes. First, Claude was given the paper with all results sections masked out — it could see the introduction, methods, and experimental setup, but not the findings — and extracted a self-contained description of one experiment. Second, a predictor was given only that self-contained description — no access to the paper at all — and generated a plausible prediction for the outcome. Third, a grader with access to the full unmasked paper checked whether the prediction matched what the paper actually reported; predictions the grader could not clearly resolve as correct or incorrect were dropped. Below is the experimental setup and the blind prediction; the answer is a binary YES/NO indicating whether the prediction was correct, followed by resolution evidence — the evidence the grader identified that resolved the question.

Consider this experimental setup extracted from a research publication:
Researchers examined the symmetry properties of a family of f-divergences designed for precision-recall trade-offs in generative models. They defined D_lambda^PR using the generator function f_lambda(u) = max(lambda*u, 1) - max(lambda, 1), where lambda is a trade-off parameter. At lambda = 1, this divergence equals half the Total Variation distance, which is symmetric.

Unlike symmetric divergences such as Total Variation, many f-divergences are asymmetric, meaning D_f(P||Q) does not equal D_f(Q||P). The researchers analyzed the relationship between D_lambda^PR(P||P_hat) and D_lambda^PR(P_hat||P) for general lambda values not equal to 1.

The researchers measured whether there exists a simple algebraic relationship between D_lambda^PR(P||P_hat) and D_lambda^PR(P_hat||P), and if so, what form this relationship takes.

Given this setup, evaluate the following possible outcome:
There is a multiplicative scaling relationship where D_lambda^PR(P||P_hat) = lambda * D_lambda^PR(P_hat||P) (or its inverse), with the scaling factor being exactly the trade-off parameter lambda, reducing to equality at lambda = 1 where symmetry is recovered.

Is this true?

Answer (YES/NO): NO